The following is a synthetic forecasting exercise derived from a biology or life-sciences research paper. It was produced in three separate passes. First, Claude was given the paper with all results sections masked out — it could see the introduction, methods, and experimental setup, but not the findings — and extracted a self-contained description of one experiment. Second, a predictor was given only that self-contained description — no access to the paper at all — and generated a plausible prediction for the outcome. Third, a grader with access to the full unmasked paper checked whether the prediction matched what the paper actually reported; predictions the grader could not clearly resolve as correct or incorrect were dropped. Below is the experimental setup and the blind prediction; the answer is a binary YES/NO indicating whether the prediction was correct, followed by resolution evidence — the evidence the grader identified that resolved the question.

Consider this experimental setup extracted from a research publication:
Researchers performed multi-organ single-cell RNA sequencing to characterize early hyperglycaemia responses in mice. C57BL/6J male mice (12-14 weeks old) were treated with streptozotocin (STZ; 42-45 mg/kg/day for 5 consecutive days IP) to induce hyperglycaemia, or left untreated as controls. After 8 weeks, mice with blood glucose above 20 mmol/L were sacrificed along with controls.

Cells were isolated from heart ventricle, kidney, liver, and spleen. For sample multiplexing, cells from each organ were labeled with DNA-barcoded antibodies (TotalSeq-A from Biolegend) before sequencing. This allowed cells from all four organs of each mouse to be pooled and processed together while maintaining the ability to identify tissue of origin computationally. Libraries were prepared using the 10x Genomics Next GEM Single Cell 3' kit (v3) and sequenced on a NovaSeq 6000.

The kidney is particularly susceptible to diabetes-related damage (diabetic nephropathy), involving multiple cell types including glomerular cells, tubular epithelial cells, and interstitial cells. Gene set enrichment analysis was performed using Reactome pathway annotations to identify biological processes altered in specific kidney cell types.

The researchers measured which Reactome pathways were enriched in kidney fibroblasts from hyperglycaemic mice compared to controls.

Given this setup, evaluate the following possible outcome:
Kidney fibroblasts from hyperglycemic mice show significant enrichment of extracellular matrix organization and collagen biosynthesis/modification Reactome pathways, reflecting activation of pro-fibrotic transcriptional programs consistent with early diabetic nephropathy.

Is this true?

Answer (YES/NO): NO